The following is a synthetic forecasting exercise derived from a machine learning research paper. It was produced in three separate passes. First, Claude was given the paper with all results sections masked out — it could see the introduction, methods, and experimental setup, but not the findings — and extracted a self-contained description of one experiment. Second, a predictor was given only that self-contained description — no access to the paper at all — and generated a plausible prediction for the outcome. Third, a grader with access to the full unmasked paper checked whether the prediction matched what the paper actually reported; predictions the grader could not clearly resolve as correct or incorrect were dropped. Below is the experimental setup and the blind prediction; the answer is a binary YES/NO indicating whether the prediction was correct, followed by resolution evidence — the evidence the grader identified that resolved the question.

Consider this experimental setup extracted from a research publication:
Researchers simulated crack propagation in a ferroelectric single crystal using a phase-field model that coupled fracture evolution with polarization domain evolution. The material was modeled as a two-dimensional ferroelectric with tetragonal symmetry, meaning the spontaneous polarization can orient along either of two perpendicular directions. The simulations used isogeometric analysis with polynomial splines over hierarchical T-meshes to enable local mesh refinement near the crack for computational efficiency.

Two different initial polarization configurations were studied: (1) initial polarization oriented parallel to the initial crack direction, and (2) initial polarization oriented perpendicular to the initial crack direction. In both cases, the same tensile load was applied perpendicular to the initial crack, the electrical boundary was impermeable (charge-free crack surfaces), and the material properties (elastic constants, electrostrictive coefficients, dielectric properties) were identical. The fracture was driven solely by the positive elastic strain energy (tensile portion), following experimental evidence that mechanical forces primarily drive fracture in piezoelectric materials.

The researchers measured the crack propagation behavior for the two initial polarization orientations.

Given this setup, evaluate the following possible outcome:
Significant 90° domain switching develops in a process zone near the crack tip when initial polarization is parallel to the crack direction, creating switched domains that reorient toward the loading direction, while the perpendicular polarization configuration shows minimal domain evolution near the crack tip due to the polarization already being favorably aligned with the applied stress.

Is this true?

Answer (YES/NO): NO